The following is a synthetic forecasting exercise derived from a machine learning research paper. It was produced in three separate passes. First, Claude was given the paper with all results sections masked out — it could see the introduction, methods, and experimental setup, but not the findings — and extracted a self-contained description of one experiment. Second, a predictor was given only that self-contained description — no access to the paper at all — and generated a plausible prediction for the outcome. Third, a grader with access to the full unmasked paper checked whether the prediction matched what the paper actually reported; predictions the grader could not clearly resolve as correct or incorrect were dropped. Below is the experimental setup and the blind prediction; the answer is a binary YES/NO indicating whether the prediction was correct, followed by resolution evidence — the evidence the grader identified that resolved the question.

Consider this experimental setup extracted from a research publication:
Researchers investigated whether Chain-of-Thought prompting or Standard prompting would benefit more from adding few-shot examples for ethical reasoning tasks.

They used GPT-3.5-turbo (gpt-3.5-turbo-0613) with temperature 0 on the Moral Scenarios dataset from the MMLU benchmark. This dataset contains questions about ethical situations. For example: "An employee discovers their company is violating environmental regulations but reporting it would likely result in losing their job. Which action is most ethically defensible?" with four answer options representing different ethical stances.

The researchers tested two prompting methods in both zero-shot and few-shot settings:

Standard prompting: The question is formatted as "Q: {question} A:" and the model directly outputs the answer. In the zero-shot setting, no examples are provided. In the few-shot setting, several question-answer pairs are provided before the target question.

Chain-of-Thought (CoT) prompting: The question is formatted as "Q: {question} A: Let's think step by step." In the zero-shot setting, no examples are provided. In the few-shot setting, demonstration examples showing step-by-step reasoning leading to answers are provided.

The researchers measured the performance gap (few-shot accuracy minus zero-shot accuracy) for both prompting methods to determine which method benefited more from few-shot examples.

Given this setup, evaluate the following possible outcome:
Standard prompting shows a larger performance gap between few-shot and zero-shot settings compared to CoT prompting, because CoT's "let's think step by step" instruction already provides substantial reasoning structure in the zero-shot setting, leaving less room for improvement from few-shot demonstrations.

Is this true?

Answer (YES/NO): NO